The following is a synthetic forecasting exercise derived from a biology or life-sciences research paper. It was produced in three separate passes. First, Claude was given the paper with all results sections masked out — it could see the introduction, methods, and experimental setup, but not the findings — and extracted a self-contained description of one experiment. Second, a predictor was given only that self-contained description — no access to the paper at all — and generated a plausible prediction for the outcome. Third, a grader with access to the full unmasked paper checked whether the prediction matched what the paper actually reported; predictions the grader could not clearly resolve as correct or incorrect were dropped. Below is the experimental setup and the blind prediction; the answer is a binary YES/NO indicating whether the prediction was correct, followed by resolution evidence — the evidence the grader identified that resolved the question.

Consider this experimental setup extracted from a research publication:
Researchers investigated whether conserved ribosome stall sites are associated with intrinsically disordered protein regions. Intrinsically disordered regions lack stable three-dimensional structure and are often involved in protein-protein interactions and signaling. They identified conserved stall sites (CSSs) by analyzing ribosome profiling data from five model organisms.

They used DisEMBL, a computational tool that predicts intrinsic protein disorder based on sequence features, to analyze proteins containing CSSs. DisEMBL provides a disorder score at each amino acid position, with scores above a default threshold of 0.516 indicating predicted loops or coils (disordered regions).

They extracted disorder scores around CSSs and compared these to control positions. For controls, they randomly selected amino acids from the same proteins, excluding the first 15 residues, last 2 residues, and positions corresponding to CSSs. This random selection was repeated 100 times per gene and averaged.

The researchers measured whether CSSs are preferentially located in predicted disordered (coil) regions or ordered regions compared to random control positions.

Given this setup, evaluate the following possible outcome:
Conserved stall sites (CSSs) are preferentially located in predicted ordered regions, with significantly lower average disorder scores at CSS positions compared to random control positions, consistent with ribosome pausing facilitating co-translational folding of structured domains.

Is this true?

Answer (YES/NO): NO